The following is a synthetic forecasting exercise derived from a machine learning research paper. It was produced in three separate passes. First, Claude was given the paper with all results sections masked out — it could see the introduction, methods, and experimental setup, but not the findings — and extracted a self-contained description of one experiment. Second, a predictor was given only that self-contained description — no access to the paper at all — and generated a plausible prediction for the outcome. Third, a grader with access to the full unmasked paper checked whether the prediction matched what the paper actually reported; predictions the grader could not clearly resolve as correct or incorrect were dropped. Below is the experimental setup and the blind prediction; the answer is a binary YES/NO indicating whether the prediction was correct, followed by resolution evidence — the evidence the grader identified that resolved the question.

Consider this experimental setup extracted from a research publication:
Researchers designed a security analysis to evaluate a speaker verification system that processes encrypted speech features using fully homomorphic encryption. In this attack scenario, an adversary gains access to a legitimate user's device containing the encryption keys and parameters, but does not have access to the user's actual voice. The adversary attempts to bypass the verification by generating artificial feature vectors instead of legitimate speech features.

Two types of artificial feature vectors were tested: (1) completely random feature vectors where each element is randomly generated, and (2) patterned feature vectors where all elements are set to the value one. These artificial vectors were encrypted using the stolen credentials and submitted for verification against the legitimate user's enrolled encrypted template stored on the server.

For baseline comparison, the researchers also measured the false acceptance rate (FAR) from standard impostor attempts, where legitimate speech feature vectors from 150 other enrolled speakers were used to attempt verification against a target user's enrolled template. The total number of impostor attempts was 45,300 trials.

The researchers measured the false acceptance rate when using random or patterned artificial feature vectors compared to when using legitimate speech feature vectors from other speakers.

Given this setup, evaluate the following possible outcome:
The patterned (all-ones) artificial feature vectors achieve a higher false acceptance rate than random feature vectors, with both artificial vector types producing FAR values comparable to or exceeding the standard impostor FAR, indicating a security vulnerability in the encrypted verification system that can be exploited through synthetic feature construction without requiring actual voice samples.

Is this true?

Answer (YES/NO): NO